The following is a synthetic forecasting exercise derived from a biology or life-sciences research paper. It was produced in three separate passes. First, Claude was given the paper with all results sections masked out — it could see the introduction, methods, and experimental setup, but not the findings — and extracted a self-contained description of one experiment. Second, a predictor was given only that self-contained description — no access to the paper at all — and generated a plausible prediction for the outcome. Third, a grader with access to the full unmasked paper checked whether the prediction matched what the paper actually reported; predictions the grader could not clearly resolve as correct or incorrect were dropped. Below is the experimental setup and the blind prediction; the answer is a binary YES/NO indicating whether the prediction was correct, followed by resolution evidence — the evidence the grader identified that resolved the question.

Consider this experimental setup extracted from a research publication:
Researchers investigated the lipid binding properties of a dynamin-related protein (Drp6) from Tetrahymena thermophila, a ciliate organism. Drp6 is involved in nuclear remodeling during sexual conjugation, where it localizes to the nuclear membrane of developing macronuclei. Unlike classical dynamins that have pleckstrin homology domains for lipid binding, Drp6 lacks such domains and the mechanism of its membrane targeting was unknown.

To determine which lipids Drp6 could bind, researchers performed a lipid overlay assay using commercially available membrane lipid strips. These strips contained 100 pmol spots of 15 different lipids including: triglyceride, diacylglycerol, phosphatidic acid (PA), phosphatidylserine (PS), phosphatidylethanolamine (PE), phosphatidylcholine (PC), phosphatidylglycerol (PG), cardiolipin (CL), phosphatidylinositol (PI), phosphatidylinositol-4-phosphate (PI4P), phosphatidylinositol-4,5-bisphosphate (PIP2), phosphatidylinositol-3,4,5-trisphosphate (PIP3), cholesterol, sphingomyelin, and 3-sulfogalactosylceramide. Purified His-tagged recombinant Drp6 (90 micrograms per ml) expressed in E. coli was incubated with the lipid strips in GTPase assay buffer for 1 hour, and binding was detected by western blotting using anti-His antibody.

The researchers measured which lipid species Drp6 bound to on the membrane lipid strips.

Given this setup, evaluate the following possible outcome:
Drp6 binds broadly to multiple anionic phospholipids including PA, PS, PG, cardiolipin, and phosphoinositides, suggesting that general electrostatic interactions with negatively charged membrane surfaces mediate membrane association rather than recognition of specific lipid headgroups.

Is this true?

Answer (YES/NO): NO